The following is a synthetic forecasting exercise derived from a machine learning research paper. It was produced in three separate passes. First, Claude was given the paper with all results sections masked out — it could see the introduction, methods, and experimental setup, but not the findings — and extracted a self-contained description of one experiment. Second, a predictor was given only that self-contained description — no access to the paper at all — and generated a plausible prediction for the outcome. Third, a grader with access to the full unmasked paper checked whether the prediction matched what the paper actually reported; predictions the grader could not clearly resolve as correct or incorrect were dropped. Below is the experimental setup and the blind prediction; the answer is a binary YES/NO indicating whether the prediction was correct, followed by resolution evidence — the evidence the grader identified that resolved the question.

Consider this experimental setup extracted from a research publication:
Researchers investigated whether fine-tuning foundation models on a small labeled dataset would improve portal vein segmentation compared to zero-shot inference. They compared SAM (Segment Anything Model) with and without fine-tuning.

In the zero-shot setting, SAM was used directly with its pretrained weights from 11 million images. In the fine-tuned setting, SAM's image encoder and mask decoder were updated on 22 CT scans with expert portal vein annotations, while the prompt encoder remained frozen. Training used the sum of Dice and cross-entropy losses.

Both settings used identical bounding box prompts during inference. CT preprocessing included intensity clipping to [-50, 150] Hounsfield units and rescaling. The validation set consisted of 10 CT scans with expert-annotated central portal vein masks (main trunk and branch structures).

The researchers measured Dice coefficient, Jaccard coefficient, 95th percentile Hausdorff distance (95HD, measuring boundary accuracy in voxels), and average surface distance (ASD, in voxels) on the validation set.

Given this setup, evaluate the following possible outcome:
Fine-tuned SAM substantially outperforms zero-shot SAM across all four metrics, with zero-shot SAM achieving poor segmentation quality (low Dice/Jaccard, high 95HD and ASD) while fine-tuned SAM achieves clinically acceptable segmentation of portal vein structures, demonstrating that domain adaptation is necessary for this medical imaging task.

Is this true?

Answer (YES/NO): NO